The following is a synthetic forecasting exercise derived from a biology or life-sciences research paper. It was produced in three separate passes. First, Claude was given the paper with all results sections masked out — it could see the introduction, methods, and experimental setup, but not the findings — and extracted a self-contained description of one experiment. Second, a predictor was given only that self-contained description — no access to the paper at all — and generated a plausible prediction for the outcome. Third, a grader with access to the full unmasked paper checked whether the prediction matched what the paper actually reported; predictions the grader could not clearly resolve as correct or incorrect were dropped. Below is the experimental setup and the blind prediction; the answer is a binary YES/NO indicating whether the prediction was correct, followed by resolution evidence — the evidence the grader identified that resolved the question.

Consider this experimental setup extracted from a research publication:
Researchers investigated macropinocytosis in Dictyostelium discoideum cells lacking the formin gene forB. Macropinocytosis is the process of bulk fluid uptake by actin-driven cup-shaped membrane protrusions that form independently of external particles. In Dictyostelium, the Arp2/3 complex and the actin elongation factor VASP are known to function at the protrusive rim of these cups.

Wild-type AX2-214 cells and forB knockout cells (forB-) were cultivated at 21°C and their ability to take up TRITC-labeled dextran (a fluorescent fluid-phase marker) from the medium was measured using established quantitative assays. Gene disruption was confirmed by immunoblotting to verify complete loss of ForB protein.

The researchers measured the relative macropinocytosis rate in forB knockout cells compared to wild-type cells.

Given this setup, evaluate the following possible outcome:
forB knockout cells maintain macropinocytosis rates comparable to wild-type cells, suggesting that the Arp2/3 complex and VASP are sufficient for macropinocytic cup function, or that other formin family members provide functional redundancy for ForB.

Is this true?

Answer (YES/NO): YES